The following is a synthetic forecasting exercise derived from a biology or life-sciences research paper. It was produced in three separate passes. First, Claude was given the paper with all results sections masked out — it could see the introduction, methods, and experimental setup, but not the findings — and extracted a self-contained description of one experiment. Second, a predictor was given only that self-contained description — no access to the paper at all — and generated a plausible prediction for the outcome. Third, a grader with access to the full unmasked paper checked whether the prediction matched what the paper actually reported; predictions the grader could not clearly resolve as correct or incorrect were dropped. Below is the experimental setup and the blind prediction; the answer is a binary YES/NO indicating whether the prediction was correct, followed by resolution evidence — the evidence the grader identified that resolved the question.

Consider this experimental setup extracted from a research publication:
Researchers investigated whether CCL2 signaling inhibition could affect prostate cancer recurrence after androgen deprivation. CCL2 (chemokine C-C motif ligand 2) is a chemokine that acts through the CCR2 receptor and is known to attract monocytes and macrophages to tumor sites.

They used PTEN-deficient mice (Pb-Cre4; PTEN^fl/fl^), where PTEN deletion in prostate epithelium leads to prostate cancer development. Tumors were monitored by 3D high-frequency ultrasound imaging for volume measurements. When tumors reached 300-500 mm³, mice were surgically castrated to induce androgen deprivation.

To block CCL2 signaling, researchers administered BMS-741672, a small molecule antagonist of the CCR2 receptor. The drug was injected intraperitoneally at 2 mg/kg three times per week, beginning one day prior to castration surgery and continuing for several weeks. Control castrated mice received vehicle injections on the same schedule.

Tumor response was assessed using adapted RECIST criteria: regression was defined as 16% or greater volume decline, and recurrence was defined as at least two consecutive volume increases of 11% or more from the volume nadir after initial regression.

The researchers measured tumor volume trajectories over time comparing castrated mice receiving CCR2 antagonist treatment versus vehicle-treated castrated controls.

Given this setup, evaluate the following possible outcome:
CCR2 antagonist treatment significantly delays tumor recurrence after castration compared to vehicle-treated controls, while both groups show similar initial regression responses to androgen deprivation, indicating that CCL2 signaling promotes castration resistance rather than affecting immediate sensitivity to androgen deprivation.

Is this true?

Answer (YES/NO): NO